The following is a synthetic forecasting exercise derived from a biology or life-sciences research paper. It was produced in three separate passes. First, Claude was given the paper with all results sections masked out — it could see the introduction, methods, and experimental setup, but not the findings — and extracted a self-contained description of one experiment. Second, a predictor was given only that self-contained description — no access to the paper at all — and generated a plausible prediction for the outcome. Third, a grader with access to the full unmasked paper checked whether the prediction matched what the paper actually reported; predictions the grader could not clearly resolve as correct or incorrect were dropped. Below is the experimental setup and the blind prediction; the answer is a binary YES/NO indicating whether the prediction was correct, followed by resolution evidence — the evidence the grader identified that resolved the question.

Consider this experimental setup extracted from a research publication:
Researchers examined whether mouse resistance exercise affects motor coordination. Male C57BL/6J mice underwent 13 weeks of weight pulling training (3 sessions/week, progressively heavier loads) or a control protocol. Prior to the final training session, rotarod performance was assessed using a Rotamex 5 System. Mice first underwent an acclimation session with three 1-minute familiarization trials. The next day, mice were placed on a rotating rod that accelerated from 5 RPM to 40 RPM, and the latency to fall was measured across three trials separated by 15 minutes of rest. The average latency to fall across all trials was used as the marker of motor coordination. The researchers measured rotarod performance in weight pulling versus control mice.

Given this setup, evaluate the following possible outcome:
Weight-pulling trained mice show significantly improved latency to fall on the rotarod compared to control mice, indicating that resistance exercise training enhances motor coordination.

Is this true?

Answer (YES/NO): NO